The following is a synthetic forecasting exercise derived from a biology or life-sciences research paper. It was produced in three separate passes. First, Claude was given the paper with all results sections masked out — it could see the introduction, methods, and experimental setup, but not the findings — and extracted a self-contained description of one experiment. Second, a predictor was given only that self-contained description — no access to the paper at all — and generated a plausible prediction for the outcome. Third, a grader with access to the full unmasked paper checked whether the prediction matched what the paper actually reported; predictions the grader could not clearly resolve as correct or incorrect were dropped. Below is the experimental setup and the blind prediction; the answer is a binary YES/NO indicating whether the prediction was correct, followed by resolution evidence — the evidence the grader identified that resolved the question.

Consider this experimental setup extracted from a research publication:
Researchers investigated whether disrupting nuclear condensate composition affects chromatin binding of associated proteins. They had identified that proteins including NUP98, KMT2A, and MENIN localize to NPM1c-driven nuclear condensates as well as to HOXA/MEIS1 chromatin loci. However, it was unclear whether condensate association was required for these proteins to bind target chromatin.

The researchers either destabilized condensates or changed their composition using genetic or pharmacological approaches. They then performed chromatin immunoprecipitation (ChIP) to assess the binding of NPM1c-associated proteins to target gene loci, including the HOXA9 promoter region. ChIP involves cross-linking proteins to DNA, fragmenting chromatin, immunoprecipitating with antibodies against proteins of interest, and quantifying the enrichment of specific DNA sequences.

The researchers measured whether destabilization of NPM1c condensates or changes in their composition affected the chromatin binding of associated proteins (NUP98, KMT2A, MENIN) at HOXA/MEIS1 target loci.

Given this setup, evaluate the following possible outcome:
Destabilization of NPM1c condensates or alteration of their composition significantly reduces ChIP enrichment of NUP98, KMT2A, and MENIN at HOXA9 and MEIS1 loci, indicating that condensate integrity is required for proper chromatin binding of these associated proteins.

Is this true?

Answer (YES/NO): YES